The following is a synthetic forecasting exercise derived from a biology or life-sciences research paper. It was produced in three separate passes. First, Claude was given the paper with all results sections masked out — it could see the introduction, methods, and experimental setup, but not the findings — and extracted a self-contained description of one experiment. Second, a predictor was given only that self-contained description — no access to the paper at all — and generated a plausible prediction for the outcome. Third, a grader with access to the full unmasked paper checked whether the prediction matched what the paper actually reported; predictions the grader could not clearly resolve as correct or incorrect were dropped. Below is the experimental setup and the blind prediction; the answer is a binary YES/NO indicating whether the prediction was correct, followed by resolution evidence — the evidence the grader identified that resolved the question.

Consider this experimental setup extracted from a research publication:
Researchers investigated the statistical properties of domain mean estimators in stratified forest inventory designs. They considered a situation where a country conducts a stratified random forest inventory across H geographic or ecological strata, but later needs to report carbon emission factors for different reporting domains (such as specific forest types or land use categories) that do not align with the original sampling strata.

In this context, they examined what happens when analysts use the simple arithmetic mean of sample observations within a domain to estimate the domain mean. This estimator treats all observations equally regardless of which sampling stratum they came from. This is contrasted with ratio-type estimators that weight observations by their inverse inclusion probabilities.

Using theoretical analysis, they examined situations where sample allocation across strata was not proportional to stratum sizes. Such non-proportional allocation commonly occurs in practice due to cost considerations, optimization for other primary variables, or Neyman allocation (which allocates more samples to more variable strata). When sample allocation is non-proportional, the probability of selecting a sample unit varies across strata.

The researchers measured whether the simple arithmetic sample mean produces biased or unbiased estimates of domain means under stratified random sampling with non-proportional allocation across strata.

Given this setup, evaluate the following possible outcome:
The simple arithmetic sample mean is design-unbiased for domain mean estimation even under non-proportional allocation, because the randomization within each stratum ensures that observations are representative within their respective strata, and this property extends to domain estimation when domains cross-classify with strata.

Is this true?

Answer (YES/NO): NO